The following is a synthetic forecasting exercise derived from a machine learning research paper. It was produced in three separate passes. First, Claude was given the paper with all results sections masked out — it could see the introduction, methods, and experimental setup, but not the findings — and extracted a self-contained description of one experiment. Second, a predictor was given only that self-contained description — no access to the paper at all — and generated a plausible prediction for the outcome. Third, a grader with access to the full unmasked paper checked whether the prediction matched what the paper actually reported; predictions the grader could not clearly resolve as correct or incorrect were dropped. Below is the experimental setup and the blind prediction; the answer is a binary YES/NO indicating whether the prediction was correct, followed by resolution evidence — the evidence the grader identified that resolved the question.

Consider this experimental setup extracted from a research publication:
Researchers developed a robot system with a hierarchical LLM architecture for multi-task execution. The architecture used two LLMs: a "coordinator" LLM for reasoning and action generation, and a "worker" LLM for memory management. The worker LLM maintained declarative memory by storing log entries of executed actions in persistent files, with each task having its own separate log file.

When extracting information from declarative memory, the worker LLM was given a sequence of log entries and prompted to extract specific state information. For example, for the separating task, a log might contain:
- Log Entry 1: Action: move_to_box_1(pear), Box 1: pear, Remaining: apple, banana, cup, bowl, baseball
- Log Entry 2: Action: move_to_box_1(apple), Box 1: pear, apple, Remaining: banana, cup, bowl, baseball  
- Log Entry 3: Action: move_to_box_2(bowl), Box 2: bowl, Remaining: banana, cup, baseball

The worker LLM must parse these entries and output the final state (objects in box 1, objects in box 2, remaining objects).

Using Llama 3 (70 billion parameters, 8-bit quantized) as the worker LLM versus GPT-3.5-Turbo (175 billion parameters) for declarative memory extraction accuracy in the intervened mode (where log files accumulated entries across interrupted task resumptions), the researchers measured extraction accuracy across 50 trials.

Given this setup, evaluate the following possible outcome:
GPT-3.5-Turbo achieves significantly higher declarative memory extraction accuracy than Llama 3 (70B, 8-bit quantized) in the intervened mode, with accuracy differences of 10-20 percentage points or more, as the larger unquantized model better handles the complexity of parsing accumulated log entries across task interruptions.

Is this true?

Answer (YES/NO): NO